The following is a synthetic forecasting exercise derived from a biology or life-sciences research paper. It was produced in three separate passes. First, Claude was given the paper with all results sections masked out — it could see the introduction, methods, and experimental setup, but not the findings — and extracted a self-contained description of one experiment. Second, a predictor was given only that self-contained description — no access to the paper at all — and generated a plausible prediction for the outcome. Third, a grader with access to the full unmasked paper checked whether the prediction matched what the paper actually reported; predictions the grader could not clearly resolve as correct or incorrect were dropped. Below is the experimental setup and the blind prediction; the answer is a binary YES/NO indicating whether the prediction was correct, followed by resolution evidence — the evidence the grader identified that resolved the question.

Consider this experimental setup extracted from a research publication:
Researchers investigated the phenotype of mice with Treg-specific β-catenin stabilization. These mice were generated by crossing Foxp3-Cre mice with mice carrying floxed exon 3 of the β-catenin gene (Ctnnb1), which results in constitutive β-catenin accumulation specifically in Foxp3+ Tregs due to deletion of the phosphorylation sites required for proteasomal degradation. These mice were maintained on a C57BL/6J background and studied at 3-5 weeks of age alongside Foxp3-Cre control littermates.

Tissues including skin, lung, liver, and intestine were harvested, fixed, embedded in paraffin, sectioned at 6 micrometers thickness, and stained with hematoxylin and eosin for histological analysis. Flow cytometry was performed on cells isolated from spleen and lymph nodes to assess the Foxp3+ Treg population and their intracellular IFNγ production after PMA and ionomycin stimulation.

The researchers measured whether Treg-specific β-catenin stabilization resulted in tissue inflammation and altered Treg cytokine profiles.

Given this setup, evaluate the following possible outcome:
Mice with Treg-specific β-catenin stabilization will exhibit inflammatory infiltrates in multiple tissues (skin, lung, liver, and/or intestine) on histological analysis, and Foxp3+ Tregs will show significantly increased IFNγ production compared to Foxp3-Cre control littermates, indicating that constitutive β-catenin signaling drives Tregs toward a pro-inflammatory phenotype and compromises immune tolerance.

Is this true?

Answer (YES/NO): YES